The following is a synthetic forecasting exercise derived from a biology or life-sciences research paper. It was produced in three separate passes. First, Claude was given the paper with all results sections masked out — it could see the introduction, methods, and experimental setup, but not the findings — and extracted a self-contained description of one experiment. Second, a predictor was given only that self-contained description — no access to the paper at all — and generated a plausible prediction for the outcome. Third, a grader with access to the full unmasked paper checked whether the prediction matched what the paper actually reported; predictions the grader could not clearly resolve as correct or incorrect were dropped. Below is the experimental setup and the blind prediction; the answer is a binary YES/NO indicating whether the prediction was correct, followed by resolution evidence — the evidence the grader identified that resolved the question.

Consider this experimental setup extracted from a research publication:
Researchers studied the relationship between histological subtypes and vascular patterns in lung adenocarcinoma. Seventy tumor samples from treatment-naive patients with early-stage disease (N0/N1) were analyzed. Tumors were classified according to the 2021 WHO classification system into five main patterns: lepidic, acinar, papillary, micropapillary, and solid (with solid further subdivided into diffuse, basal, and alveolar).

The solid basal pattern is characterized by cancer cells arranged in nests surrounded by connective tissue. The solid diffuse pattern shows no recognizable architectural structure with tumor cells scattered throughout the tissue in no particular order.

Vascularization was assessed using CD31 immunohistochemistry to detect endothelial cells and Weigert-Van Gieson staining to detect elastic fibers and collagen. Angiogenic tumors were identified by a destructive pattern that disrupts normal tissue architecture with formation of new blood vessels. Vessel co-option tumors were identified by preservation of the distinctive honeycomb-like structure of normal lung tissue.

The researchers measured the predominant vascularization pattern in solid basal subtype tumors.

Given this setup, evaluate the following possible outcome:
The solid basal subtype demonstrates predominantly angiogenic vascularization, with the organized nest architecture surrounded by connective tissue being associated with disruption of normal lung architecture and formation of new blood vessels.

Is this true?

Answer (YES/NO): YES